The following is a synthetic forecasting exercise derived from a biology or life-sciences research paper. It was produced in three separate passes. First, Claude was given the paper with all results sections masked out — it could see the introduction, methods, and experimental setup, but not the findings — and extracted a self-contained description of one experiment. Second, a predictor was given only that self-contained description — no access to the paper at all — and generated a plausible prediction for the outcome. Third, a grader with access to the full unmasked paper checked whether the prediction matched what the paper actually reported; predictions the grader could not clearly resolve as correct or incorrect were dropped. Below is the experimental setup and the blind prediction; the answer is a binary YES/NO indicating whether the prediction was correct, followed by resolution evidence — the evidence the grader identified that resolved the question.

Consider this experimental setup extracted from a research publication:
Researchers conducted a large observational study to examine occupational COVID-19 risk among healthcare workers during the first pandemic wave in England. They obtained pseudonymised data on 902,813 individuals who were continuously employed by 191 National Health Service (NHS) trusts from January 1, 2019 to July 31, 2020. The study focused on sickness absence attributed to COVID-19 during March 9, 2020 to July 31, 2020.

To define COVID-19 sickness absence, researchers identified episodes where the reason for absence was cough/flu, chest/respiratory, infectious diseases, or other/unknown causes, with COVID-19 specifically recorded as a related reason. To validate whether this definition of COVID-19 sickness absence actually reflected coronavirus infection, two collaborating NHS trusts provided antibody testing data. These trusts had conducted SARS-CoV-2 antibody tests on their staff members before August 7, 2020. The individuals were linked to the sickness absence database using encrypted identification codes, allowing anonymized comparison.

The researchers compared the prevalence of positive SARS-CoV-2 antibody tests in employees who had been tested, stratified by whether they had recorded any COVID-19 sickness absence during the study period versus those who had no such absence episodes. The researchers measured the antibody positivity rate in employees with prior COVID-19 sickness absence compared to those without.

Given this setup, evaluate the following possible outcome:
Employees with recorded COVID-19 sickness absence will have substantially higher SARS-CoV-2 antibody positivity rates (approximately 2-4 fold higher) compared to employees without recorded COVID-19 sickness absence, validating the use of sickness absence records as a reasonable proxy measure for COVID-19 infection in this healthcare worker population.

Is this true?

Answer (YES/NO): YES